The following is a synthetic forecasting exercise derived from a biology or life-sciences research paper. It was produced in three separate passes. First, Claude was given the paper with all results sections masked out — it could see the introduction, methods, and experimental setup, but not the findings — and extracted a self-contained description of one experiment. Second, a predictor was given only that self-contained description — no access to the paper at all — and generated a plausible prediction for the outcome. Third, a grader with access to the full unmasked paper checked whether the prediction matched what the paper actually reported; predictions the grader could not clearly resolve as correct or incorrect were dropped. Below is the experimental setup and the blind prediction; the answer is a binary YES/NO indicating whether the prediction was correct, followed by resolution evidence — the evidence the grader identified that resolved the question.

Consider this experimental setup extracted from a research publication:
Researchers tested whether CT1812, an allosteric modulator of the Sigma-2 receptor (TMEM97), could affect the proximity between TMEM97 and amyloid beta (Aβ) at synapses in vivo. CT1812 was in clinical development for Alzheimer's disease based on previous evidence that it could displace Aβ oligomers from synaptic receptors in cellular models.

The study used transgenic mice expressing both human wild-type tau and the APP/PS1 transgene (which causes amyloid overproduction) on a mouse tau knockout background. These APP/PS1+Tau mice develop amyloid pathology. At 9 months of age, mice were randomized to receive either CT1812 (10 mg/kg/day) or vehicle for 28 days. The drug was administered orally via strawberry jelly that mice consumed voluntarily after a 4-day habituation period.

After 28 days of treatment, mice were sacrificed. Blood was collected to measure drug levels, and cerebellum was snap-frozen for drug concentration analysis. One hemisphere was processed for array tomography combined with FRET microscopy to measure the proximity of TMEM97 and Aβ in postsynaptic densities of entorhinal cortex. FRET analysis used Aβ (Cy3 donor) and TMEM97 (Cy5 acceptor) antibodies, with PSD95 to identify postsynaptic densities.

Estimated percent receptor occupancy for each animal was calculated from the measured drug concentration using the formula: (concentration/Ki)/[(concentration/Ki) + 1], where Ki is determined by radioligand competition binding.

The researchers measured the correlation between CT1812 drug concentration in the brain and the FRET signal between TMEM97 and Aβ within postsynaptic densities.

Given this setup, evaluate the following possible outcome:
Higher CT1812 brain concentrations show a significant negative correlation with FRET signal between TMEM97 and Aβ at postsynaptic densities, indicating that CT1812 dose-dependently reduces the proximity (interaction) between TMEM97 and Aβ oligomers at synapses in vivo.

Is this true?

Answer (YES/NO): YES